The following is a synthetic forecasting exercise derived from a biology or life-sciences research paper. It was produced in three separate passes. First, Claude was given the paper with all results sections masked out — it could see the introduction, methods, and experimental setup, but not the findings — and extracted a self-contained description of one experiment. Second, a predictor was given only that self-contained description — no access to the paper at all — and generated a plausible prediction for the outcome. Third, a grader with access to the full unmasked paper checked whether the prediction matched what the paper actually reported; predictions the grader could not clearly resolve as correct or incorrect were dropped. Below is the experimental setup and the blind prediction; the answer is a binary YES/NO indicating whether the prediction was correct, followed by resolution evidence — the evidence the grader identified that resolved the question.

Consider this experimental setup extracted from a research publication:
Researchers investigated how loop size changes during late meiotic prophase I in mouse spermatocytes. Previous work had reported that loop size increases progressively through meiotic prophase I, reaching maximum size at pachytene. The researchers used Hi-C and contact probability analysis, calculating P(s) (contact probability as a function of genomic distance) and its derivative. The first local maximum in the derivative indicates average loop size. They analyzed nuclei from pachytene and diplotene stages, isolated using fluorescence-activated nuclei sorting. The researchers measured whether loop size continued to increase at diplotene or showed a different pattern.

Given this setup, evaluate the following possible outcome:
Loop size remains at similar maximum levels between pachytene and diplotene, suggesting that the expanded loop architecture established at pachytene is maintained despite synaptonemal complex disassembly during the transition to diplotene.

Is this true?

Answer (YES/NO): NO